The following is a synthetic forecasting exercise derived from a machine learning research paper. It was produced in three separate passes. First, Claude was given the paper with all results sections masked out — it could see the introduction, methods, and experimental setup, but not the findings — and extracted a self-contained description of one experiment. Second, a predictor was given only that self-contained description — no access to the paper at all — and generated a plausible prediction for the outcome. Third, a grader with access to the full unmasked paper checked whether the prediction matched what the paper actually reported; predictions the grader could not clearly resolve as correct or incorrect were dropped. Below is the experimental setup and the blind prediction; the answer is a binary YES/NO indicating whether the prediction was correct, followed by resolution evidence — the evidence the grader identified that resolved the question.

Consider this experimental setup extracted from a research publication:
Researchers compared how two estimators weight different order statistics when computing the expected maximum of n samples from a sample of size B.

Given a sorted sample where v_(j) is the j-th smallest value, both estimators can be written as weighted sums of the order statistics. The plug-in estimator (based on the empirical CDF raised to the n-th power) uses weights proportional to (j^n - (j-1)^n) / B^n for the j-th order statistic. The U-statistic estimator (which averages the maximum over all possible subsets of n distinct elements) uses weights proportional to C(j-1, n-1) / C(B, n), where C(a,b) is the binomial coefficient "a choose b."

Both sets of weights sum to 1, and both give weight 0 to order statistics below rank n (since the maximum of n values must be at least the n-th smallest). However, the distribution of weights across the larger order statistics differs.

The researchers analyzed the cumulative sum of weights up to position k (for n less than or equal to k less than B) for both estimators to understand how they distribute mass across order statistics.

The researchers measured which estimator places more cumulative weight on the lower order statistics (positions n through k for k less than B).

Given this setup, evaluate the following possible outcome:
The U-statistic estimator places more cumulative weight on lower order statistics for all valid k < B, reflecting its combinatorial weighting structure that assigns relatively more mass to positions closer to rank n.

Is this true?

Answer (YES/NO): NO